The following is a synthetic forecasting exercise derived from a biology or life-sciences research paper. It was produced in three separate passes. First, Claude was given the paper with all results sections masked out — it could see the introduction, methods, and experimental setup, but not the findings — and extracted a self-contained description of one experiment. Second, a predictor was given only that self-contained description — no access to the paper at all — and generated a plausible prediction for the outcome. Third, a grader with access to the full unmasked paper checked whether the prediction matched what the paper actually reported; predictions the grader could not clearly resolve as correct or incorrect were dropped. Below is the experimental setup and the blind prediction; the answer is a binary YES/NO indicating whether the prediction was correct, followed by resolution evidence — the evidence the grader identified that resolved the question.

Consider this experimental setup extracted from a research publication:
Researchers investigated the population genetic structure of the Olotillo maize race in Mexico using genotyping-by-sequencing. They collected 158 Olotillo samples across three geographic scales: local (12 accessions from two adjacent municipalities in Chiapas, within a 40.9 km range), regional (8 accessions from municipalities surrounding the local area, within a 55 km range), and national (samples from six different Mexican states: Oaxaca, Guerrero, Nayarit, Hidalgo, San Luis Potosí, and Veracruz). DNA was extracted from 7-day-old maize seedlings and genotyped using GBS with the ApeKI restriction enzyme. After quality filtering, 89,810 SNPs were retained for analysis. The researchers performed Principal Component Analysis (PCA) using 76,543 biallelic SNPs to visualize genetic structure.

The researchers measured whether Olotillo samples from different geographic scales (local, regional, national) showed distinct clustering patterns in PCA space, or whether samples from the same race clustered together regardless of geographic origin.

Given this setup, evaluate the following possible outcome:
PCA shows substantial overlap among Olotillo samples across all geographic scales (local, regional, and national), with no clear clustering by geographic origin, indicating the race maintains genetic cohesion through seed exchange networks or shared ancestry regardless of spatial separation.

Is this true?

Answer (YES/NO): NO